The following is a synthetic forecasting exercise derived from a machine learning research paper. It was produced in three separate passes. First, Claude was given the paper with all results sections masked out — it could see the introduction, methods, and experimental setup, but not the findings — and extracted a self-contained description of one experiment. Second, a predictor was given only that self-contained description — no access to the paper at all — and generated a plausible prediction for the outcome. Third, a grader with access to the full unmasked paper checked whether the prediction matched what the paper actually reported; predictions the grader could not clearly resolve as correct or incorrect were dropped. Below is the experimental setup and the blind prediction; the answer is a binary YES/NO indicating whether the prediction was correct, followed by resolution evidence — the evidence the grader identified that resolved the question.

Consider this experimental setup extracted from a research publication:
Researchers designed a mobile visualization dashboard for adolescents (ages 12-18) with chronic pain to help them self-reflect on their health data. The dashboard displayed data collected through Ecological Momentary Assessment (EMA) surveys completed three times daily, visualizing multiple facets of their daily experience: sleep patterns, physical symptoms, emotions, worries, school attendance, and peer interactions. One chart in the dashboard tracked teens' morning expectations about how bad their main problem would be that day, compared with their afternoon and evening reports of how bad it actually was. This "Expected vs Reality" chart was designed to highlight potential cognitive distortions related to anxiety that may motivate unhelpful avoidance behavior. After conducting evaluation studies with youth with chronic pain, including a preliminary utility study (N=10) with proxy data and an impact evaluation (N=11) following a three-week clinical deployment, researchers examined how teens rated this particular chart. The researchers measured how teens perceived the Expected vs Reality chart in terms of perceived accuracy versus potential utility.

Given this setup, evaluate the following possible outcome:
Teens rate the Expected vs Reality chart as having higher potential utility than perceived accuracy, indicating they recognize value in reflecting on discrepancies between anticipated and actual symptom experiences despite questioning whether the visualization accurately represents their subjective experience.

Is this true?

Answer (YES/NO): YES